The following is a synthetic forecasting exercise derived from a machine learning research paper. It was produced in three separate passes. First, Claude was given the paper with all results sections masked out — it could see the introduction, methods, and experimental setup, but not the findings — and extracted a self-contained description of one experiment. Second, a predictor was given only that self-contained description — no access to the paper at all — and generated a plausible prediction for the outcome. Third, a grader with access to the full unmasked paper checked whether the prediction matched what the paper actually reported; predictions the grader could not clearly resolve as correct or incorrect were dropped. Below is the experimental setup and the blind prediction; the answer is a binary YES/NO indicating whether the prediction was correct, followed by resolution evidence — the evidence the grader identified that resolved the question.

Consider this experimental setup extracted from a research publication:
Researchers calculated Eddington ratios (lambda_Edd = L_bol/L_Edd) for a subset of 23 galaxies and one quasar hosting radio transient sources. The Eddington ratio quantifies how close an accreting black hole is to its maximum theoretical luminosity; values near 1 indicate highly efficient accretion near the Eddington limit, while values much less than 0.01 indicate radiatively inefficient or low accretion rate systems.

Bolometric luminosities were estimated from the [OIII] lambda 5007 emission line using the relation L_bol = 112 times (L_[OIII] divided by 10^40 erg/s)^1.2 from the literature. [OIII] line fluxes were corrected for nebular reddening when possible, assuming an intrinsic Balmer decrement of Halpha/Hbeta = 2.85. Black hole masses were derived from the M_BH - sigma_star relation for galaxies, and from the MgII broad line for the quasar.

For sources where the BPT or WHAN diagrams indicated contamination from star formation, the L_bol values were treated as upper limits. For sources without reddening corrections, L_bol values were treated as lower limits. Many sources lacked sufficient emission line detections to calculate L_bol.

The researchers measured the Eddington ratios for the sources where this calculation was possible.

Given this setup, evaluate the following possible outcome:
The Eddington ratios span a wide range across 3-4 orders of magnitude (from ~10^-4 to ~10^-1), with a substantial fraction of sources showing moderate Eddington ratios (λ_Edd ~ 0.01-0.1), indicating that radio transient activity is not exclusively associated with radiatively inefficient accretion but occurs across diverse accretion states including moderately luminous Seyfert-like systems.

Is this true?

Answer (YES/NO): NO